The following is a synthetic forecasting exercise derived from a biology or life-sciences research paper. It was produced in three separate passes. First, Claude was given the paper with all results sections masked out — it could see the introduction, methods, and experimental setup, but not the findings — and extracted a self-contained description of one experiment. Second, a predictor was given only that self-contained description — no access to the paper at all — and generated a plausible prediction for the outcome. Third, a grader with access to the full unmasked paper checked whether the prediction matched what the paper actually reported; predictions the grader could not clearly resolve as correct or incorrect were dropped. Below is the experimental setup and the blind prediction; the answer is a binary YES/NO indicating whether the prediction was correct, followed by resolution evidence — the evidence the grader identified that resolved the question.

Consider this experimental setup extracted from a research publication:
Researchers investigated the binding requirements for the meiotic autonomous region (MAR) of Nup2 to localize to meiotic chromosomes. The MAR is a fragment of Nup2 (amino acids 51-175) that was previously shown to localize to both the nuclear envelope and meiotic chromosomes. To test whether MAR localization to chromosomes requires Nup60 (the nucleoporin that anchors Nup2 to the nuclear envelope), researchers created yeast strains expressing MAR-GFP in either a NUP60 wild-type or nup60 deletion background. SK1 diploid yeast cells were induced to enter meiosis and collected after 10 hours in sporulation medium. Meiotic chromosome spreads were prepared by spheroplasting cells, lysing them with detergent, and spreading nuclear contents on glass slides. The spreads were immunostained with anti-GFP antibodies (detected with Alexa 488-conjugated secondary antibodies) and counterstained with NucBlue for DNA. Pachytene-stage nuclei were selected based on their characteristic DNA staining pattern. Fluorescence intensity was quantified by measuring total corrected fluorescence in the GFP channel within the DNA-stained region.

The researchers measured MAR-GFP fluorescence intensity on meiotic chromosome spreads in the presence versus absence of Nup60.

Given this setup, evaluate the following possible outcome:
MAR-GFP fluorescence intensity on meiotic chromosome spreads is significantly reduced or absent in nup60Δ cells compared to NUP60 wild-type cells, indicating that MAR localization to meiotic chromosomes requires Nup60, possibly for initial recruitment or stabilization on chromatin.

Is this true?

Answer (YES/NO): YES